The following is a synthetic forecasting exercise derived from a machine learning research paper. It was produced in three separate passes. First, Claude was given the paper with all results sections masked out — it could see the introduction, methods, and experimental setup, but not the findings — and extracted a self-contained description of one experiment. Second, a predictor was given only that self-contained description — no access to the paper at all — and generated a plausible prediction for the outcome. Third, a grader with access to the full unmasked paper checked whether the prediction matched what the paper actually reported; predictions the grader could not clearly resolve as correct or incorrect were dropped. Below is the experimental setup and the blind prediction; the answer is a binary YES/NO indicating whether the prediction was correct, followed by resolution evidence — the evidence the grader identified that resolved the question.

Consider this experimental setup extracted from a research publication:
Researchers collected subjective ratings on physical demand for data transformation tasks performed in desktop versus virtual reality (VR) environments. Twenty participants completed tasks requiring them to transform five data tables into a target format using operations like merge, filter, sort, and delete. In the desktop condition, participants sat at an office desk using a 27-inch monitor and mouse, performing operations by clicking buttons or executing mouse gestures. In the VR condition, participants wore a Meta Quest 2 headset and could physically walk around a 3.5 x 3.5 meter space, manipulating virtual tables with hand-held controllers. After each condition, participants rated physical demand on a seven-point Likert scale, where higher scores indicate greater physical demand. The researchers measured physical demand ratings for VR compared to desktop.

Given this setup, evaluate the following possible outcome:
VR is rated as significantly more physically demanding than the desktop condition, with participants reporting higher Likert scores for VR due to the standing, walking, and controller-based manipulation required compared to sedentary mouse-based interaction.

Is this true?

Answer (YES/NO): YES